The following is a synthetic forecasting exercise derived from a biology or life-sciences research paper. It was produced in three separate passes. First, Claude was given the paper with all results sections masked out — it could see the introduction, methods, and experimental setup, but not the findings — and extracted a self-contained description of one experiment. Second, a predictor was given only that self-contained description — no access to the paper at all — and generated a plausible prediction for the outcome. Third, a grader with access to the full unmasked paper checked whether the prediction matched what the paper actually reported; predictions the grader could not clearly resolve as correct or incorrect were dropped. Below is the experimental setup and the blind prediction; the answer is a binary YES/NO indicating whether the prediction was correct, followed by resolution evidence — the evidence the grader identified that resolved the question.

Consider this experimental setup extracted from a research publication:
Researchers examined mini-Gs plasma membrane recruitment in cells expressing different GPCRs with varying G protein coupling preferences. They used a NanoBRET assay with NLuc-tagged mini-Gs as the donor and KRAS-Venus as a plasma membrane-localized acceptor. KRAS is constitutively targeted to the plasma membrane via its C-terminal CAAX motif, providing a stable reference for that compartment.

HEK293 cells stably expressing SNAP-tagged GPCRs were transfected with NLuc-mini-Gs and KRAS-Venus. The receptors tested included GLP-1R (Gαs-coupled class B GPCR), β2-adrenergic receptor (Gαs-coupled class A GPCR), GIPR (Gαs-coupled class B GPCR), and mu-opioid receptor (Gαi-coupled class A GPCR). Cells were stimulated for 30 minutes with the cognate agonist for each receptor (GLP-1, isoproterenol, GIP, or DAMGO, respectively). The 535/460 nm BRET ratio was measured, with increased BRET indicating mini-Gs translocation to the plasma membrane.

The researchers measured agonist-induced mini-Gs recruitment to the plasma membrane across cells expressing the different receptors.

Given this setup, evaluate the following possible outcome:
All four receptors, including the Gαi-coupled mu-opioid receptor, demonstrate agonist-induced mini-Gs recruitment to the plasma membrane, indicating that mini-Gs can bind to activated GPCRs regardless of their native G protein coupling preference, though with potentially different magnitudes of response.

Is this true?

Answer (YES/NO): NO